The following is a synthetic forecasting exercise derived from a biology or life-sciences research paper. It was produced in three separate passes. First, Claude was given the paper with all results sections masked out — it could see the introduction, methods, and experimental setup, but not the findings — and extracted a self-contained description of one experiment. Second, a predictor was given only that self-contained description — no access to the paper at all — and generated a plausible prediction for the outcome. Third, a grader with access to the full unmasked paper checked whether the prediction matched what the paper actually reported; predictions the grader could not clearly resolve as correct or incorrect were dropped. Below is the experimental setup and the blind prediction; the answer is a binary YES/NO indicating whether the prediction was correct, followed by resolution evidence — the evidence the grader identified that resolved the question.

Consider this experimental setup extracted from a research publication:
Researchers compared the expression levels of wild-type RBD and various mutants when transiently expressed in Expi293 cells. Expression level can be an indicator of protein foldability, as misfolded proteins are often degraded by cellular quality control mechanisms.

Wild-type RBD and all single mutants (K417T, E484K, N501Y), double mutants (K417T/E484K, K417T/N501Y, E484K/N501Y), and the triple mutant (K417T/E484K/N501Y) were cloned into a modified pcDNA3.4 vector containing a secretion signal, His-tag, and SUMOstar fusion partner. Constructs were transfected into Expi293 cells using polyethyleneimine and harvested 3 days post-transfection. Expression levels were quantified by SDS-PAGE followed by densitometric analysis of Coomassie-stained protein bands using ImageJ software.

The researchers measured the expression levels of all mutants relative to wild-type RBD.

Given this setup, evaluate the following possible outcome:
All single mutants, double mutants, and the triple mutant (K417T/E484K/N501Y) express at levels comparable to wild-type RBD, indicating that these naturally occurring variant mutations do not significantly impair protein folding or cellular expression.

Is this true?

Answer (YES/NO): NO